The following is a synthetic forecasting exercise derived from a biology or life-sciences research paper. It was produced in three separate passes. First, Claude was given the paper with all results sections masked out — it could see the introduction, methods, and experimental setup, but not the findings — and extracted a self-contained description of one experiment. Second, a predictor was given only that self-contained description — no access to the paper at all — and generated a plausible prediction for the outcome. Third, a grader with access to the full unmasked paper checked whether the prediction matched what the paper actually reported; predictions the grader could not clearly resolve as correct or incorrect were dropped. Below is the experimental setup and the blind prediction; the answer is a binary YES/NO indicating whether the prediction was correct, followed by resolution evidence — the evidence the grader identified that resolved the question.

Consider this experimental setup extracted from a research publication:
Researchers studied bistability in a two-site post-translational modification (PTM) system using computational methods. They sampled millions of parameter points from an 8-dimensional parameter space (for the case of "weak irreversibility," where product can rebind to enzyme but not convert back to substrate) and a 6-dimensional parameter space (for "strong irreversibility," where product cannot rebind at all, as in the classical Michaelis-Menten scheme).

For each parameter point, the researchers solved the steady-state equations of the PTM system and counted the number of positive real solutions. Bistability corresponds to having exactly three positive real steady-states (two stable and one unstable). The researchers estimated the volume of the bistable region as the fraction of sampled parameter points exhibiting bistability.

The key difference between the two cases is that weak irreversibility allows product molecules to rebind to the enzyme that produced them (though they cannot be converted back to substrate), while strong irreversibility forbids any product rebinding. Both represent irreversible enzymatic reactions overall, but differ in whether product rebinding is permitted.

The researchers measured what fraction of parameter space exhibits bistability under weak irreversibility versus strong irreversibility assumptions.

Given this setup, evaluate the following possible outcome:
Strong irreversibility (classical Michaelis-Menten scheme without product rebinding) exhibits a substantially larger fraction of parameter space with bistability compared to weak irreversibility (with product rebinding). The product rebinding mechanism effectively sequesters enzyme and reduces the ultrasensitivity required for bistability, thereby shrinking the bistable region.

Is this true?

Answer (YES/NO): YES